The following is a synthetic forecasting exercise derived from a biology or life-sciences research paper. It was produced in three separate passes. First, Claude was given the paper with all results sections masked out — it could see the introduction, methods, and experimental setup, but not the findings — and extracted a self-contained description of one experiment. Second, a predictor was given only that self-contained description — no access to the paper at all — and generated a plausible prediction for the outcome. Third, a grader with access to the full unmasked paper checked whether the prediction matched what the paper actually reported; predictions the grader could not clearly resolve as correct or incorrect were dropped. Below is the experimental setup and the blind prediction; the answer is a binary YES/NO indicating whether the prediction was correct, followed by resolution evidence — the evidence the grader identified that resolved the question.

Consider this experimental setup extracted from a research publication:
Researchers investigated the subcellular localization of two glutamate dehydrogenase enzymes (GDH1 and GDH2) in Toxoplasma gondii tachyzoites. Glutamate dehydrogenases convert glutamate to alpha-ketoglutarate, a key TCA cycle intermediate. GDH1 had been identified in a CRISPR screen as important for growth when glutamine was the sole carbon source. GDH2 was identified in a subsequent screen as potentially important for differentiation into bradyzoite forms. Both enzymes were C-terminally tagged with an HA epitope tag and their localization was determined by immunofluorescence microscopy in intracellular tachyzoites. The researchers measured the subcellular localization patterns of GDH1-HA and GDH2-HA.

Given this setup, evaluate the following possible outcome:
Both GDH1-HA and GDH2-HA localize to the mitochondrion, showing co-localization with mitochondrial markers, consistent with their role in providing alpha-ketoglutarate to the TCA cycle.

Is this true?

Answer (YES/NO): NO